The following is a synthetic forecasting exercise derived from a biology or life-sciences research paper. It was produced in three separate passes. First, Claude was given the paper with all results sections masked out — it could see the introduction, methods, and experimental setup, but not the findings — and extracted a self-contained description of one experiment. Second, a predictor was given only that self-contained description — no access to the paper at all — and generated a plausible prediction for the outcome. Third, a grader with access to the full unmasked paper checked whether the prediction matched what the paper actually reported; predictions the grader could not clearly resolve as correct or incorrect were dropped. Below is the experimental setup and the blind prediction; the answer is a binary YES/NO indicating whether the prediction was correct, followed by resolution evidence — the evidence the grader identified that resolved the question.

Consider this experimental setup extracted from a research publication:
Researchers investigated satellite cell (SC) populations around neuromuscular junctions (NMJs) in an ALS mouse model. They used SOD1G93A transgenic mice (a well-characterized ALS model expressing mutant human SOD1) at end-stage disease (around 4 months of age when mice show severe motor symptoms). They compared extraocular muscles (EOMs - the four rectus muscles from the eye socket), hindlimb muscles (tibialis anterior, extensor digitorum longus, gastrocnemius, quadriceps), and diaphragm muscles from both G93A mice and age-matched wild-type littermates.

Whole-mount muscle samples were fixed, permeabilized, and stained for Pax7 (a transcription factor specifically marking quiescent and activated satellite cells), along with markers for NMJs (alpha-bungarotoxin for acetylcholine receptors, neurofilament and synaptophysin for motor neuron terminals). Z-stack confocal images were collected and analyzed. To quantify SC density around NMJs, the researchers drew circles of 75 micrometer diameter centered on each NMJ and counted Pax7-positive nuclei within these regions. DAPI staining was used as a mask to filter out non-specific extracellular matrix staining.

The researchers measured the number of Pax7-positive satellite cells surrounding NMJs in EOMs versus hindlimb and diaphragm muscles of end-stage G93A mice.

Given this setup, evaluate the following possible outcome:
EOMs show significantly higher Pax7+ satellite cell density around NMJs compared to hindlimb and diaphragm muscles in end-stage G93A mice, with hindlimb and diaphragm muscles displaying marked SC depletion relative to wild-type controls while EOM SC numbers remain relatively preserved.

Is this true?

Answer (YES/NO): YES